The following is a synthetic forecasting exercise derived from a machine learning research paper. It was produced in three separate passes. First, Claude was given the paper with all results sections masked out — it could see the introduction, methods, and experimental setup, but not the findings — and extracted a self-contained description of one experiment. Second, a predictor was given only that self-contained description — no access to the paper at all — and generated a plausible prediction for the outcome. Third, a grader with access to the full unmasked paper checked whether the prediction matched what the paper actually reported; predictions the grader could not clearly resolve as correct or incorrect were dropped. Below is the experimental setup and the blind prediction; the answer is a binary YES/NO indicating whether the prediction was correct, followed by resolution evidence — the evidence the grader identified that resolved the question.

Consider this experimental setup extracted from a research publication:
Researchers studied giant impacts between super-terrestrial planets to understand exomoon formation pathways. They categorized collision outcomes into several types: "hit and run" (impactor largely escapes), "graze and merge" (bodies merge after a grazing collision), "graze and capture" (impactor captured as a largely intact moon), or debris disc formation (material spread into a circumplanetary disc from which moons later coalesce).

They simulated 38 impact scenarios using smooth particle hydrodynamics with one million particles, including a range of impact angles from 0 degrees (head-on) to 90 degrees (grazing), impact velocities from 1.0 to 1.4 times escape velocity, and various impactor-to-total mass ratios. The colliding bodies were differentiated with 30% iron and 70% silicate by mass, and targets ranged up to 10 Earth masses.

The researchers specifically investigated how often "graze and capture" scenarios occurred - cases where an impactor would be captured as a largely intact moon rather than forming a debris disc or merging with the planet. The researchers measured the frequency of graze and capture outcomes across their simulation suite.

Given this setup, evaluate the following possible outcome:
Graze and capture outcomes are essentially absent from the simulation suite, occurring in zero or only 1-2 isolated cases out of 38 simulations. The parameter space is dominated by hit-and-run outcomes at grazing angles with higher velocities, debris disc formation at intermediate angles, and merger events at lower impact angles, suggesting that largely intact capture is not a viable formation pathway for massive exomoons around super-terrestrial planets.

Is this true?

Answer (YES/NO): YES